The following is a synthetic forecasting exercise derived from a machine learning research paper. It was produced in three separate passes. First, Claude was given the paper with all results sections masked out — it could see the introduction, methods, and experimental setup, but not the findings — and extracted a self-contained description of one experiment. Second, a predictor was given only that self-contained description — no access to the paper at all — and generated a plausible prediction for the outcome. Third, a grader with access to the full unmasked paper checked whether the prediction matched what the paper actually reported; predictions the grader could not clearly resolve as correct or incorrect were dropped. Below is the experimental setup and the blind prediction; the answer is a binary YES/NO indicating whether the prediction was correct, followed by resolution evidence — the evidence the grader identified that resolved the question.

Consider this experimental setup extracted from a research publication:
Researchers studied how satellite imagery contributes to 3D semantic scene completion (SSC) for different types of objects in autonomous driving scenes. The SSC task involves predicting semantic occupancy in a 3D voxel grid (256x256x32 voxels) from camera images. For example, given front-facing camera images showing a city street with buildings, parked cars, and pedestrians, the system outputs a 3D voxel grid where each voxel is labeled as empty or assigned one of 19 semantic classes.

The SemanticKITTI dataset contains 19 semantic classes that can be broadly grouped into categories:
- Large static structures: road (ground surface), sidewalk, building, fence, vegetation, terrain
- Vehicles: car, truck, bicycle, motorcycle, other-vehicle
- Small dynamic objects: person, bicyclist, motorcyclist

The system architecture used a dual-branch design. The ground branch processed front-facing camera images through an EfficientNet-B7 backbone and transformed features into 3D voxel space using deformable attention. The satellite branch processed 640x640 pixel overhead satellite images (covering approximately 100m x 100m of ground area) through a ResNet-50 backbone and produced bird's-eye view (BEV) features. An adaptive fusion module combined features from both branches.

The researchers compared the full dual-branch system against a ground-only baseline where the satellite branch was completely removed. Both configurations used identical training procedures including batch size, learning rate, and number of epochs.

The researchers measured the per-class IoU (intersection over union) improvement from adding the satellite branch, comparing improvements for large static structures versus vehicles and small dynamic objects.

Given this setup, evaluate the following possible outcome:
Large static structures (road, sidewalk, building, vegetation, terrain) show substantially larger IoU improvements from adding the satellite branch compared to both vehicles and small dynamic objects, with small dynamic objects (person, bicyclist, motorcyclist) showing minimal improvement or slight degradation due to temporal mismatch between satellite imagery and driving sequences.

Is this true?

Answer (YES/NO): NO